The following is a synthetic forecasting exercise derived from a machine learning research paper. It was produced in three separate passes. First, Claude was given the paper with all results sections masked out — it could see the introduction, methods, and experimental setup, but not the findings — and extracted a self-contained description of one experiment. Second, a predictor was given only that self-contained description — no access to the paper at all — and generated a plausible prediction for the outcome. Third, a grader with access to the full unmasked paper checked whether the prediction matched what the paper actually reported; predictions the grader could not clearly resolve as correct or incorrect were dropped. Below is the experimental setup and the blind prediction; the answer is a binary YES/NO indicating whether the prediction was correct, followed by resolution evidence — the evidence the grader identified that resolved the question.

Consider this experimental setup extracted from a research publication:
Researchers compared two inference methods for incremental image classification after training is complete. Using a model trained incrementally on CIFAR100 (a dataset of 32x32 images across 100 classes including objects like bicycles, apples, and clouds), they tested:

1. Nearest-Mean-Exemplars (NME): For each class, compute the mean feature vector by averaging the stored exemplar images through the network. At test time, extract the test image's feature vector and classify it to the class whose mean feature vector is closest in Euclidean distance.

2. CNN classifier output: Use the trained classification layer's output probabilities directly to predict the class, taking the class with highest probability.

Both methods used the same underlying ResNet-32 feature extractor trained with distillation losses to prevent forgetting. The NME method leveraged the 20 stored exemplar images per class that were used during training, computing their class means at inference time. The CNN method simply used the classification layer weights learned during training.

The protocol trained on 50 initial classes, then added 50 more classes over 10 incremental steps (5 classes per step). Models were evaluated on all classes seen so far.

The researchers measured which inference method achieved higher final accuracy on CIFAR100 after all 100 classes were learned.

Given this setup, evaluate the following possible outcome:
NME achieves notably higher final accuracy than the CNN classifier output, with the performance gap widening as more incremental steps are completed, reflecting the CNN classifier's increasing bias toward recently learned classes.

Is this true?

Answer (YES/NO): NO